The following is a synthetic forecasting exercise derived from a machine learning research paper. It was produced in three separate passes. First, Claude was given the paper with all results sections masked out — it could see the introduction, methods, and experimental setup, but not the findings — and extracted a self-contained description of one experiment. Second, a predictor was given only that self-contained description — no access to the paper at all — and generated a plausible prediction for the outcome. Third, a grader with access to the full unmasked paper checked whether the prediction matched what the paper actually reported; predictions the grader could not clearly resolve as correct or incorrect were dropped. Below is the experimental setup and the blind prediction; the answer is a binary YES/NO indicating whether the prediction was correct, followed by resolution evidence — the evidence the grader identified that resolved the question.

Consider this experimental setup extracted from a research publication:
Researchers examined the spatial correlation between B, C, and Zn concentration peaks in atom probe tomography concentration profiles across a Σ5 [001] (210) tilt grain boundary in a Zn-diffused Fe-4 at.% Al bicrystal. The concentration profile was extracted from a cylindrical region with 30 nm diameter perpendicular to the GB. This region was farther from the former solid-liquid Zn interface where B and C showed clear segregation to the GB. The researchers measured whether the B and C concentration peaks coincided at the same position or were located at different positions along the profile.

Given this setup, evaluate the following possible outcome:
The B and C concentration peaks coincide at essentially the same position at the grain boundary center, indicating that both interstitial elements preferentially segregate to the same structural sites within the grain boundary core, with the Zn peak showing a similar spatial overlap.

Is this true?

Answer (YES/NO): NO